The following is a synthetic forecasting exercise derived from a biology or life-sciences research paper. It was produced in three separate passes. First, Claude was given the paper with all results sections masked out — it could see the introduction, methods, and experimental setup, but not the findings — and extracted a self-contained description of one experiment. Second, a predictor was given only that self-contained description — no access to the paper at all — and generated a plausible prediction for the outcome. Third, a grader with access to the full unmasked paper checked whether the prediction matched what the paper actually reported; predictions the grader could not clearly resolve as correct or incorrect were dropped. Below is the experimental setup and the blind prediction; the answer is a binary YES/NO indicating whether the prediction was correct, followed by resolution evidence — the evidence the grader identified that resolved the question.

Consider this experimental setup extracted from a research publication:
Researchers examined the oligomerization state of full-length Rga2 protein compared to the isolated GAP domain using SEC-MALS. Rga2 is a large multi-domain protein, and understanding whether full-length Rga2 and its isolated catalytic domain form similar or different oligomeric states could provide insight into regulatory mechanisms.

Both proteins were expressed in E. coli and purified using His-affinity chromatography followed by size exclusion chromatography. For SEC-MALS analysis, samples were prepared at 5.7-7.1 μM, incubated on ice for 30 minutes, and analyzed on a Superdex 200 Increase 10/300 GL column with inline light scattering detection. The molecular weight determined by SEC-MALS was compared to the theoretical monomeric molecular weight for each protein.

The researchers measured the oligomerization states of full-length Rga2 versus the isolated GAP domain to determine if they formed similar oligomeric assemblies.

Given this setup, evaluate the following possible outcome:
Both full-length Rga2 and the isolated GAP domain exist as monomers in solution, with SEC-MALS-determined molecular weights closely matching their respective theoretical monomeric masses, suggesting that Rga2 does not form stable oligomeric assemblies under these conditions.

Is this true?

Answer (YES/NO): NO